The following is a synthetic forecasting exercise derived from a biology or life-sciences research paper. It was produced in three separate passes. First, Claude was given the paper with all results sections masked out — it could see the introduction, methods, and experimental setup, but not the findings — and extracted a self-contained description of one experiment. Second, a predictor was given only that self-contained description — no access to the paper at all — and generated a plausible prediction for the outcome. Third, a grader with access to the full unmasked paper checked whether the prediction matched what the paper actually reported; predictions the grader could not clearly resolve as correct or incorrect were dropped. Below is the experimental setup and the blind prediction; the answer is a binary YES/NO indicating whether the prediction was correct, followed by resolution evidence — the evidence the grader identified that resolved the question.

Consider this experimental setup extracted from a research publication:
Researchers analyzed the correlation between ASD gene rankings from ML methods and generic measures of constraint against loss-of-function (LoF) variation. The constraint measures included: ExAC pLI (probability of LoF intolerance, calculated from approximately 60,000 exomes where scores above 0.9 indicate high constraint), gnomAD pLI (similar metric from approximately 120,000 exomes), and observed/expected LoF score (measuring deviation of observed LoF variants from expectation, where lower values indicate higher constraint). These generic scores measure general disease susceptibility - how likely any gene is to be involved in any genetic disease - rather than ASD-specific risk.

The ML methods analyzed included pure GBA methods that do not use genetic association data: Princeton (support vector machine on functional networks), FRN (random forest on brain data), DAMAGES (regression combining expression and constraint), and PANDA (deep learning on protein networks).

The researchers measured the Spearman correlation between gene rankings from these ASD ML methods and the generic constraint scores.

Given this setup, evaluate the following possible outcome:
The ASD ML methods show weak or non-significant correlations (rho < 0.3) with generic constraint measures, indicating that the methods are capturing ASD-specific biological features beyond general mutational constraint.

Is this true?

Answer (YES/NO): NO